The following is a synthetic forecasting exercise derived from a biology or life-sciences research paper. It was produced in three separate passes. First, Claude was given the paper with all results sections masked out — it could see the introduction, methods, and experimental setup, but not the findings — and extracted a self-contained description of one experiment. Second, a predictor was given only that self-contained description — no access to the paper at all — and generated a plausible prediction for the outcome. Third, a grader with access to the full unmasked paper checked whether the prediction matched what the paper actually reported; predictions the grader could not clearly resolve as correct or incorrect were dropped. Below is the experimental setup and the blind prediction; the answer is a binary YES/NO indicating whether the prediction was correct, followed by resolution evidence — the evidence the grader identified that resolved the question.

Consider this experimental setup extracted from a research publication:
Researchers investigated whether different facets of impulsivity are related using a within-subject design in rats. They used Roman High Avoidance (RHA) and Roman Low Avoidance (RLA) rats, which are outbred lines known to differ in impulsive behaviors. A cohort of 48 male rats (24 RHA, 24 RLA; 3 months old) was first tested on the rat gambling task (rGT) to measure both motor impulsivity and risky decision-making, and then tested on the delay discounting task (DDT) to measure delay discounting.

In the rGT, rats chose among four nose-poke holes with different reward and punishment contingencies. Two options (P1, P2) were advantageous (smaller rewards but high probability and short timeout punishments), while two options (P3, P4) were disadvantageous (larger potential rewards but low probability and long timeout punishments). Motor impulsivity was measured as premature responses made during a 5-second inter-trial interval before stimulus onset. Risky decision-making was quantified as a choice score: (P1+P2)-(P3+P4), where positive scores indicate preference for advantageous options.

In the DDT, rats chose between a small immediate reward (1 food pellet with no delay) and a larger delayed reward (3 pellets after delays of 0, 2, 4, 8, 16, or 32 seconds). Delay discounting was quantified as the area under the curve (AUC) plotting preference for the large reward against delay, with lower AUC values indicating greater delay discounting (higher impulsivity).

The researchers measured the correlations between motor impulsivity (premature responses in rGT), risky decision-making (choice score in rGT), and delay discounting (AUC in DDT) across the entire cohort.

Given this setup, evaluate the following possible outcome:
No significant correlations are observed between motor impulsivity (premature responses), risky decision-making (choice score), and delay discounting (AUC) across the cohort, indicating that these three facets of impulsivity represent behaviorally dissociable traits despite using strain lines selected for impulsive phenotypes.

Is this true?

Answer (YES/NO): NO